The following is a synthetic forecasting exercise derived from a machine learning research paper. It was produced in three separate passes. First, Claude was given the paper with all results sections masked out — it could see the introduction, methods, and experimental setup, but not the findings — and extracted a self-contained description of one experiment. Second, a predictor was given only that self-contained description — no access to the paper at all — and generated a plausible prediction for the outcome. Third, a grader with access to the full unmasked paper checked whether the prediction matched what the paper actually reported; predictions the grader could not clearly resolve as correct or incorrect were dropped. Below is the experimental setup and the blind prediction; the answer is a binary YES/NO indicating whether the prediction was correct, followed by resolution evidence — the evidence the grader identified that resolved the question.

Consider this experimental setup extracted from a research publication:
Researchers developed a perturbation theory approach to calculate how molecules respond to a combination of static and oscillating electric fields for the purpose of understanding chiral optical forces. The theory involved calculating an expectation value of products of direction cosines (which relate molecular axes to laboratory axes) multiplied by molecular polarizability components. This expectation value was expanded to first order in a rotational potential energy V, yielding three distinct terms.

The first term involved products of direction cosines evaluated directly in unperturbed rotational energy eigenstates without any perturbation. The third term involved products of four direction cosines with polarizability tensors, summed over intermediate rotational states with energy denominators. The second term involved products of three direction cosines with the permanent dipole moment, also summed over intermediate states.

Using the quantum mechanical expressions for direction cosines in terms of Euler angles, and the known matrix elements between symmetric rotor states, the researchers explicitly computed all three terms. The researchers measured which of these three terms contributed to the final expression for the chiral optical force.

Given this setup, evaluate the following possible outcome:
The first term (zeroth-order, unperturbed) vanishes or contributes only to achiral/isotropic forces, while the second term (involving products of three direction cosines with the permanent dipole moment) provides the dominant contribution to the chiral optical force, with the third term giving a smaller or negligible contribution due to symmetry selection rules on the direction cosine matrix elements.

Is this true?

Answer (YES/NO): YES